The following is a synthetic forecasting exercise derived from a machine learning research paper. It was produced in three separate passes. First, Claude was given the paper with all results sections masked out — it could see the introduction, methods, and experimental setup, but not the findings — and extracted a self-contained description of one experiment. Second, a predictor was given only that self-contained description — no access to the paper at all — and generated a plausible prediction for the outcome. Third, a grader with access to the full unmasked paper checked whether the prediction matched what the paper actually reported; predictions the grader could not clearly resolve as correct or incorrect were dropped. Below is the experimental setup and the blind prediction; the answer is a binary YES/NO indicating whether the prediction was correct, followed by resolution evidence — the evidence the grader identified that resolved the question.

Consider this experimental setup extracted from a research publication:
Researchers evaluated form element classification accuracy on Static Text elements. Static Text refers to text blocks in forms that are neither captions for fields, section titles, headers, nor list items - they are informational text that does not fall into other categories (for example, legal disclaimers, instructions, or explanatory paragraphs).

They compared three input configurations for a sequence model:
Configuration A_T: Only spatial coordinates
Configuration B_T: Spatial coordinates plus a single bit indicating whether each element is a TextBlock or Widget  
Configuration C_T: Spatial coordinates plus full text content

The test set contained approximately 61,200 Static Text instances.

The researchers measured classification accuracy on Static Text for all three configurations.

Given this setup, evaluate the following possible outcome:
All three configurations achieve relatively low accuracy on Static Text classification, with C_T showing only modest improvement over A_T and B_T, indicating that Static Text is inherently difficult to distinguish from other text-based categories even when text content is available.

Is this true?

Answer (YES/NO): NO